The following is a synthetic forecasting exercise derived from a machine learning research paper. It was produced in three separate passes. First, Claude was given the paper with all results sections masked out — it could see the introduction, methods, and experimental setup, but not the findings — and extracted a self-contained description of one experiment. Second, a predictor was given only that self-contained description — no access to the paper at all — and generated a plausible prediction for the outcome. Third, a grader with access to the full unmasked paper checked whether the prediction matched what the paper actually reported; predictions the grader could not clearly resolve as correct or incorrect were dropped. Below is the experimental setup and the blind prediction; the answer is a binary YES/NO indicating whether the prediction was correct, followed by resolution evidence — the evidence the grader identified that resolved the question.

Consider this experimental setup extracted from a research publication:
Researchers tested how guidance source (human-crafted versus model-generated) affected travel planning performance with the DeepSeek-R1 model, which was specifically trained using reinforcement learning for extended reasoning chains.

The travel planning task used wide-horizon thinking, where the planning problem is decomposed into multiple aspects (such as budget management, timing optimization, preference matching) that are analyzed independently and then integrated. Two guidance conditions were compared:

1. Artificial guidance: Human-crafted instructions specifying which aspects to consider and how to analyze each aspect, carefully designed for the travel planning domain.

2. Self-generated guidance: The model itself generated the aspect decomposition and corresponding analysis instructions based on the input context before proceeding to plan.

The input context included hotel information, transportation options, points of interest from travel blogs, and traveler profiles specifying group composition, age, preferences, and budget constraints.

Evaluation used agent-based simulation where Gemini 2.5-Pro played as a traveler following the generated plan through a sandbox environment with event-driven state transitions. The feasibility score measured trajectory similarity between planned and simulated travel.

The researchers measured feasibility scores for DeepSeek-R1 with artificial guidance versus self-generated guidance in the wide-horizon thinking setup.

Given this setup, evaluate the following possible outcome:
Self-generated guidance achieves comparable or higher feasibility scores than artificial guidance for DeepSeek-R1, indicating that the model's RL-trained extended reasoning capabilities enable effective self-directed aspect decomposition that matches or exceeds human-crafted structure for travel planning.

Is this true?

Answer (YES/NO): NO